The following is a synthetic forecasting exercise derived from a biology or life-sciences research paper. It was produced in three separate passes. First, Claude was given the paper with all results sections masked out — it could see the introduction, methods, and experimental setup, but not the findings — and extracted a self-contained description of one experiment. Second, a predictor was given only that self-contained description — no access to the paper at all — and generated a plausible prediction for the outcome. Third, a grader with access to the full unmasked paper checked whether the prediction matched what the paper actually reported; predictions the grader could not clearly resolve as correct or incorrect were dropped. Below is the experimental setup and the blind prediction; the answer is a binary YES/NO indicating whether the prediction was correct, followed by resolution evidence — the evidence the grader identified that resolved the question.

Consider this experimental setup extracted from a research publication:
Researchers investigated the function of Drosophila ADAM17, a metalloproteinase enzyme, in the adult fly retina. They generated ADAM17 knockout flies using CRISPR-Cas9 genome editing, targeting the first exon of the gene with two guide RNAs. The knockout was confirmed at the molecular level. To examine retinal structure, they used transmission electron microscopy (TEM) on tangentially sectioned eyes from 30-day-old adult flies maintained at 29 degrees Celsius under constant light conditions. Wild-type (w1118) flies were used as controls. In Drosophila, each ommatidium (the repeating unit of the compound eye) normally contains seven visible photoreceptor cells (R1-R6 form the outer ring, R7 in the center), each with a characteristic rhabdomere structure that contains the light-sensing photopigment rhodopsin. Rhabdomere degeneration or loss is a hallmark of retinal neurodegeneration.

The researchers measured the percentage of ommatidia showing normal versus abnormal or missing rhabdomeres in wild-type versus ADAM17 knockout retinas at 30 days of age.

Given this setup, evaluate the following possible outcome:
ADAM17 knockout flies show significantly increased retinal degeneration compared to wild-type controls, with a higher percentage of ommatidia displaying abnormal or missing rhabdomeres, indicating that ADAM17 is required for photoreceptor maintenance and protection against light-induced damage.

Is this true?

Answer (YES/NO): YES